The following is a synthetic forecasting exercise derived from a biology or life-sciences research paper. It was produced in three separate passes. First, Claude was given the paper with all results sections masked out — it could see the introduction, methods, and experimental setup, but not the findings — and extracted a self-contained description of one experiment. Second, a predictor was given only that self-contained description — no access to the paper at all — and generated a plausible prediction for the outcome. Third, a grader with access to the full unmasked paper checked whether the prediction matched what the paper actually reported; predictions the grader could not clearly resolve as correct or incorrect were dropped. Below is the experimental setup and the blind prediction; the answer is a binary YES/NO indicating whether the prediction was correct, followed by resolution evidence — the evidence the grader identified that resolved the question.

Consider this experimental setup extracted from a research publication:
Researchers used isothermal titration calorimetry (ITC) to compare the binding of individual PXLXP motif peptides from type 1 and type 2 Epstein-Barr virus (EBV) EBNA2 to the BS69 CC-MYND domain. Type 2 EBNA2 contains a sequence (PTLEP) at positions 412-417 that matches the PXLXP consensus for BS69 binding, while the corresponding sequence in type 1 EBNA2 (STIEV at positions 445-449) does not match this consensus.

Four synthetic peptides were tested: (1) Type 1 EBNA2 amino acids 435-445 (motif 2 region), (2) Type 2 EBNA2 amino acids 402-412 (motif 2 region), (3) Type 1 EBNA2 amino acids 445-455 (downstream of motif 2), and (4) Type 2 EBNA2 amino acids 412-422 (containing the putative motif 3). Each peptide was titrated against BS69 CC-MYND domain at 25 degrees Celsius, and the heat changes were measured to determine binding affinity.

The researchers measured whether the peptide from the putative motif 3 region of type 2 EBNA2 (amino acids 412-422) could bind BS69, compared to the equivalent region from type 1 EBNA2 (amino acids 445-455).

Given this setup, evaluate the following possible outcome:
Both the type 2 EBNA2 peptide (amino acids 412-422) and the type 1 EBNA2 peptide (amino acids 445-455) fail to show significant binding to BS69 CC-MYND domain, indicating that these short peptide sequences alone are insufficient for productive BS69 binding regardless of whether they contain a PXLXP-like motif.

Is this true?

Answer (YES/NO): NO